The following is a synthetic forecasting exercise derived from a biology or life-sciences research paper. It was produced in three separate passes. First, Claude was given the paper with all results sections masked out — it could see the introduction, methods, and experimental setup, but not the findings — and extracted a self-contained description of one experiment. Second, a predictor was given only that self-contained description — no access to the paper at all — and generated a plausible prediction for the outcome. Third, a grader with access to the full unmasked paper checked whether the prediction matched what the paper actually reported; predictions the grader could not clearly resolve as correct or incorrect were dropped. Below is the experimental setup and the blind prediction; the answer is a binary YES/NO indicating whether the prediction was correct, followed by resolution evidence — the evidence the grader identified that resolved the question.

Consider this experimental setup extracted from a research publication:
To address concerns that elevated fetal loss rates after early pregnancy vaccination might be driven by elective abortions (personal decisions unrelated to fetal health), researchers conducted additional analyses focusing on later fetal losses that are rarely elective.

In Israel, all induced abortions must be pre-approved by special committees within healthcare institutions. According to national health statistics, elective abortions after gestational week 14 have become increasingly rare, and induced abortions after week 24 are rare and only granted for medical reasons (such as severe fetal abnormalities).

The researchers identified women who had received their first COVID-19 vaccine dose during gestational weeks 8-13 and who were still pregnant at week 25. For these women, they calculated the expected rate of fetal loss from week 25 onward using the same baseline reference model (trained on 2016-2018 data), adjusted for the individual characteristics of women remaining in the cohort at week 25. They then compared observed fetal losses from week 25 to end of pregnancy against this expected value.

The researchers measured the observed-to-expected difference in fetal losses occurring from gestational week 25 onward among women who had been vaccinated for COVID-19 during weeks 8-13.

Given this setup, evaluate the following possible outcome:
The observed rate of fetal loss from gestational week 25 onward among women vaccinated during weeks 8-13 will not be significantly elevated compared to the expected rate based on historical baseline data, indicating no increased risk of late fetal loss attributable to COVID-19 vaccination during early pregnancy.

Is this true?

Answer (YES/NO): NO